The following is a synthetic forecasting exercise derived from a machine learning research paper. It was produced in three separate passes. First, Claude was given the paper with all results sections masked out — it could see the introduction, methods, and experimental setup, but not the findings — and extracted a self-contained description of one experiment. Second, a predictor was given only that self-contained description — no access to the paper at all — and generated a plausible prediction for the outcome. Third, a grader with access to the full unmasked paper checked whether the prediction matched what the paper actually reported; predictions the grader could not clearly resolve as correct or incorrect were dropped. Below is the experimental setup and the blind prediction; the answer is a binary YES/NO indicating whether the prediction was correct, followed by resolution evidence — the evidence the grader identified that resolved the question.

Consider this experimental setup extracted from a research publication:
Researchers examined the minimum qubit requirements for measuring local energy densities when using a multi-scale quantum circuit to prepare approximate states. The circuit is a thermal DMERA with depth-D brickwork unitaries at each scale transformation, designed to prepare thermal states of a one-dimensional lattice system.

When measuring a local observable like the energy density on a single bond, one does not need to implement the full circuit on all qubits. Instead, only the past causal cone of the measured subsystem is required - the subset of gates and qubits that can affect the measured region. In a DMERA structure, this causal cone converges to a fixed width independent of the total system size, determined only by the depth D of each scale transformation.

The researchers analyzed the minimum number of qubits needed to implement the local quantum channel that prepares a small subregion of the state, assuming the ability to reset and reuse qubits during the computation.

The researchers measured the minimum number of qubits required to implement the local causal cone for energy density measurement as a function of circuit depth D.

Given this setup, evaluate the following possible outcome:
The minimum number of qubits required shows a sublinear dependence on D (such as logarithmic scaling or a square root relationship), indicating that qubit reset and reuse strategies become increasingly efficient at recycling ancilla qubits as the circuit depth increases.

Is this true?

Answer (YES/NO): NO